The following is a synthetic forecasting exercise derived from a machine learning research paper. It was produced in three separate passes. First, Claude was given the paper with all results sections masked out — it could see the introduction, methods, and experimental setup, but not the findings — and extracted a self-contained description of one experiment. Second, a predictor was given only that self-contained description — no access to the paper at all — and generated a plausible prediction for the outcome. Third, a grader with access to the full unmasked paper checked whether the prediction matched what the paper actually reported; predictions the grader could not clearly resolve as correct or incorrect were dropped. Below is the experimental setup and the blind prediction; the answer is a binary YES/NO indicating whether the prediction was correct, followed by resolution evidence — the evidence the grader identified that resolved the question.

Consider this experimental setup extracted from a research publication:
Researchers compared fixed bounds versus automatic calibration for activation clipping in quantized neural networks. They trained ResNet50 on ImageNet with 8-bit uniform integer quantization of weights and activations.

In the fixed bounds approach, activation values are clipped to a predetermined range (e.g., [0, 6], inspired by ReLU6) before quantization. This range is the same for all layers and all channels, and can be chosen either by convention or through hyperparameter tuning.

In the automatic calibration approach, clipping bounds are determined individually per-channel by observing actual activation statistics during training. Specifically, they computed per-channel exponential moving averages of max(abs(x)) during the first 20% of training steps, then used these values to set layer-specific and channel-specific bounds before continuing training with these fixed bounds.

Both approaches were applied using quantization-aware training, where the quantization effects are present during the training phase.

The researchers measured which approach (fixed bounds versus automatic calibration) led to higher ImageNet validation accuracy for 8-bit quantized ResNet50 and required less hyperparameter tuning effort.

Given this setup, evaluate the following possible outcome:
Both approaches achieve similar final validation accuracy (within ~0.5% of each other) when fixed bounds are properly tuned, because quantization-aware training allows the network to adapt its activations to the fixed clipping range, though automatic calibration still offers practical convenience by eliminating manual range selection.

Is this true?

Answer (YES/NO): NO